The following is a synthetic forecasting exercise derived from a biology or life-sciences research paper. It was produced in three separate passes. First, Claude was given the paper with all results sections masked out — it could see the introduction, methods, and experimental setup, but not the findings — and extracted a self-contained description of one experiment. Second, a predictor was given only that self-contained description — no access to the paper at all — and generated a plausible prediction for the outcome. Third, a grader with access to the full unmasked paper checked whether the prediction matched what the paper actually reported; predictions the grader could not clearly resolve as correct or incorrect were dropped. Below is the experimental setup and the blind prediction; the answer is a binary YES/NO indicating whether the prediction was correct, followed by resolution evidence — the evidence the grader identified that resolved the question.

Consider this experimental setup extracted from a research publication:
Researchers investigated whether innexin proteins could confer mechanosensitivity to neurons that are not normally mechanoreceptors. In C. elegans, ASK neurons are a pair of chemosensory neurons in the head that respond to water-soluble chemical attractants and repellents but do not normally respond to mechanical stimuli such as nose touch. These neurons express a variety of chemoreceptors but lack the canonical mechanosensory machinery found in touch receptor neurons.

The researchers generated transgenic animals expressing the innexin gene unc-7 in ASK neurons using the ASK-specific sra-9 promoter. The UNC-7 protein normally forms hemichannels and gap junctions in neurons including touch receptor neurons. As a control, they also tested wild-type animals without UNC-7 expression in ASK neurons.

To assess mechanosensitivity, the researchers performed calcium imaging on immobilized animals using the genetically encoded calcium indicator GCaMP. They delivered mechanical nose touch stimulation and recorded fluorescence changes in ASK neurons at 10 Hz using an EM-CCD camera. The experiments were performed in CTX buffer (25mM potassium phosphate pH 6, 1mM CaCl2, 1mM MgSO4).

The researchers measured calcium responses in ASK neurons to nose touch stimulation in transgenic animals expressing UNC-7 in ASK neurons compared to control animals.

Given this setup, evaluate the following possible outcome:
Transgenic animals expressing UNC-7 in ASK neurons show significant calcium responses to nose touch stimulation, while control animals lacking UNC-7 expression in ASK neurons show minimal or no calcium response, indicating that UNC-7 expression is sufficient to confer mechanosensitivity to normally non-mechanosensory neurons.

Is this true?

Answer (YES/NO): YES